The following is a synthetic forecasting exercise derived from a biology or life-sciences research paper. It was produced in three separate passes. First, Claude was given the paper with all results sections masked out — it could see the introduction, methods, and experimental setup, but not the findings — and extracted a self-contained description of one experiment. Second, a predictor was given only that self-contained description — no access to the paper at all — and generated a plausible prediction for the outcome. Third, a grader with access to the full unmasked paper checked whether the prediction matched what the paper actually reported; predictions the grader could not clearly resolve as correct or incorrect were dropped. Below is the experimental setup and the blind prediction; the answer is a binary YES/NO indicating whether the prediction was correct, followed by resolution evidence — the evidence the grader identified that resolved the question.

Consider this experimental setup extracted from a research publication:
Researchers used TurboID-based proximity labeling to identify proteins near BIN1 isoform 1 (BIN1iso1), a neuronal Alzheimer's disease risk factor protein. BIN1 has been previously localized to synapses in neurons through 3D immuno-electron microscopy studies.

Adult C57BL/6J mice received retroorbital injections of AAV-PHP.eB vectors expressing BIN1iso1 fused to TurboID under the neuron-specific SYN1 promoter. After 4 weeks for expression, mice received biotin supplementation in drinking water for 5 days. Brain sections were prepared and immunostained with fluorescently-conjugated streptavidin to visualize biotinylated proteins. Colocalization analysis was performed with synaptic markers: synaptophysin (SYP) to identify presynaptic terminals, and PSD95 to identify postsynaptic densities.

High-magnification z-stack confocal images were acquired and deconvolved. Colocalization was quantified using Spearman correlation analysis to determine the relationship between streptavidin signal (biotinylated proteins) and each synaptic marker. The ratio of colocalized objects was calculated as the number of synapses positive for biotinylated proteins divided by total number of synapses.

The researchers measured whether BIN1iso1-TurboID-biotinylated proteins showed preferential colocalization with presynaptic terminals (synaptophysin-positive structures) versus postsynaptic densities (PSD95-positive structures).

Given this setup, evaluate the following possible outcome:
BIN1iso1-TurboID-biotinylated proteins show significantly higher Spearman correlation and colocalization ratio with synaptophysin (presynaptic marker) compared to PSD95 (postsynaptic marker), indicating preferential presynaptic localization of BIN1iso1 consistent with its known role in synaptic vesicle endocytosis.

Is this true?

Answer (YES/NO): NO